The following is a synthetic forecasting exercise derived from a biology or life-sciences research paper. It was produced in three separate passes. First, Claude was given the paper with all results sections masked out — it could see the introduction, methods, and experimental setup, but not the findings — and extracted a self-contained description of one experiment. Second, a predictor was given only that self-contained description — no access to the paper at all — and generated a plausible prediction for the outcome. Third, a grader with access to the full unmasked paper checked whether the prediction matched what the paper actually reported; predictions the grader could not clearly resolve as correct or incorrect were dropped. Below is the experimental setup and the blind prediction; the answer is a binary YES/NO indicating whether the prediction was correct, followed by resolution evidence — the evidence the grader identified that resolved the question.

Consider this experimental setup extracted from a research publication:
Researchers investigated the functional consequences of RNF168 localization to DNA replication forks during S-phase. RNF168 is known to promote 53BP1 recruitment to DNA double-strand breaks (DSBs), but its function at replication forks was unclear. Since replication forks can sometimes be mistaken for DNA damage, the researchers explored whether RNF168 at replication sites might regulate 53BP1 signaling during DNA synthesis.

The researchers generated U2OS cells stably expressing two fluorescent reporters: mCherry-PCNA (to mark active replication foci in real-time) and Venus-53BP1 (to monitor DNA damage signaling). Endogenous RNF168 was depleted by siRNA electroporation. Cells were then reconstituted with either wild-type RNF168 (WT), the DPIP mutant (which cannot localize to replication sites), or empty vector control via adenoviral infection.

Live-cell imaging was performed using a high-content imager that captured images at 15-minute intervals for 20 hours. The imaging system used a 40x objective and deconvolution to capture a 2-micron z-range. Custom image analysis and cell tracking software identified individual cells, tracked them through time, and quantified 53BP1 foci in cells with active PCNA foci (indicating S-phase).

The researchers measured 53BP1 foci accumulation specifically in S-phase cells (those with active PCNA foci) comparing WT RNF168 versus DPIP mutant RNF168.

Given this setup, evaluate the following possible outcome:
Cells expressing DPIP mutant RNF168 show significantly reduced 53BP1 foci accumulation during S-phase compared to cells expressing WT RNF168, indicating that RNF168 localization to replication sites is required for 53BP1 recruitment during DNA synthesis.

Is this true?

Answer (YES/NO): NO